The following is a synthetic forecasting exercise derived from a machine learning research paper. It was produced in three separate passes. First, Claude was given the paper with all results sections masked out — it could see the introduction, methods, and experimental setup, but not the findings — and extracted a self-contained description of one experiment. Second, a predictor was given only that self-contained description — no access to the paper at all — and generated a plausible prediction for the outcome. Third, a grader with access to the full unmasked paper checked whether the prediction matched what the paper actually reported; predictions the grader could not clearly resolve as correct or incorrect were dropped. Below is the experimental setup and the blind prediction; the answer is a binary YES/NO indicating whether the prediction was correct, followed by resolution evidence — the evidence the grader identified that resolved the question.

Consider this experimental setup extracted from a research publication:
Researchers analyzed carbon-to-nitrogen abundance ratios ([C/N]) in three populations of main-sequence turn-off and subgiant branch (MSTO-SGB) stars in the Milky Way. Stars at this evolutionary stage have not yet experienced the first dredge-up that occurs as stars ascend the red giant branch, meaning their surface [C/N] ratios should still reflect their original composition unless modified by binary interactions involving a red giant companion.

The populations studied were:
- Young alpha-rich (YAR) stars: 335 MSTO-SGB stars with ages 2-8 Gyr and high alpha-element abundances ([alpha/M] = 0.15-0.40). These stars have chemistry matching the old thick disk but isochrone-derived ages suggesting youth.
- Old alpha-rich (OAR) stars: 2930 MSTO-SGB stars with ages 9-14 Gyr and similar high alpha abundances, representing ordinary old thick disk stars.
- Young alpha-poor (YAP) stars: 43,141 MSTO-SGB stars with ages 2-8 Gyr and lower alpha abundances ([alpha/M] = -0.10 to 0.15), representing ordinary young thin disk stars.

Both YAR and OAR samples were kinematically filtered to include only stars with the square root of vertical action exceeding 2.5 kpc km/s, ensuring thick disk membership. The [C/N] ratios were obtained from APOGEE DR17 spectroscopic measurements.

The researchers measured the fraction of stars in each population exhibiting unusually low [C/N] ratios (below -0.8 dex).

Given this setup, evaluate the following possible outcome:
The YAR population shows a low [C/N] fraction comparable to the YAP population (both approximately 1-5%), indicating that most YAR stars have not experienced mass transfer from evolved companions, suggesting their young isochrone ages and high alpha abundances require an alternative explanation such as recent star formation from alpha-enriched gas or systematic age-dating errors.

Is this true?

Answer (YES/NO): NO